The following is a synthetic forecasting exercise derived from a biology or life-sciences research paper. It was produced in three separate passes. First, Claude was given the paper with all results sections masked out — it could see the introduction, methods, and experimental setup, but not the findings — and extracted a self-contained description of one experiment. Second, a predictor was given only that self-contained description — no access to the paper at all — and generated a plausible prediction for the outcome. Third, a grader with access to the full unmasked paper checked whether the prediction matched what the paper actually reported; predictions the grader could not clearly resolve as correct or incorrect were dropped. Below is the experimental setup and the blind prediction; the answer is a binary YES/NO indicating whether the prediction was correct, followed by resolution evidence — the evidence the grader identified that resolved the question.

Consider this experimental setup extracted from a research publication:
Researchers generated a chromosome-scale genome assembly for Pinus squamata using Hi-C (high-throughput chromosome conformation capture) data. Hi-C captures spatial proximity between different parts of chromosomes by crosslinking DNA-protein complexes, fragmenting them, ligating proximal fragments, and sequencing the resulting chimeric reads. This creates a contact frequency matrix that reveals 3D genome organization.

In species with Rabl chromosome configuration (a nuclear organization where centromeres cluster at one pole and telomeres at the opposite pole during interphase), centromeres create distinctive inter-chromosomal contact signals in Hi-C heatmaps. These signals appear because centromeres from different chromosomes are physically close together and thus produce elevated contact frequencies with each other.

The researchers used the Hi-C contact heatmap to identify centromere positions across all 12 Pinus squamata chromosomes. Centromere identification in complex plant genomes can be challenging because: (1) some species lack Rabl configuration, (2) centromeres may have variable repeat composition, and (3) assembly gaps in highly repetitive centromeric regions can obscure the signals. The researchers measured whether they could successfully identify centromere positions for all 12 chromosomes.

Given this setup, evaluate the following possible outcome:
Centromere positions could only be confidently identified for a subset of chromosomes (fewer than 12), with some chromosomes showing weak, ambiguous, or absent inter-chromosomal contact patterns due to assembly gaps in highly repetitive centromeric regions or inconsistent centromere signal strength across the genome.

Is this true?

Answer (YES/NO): NO